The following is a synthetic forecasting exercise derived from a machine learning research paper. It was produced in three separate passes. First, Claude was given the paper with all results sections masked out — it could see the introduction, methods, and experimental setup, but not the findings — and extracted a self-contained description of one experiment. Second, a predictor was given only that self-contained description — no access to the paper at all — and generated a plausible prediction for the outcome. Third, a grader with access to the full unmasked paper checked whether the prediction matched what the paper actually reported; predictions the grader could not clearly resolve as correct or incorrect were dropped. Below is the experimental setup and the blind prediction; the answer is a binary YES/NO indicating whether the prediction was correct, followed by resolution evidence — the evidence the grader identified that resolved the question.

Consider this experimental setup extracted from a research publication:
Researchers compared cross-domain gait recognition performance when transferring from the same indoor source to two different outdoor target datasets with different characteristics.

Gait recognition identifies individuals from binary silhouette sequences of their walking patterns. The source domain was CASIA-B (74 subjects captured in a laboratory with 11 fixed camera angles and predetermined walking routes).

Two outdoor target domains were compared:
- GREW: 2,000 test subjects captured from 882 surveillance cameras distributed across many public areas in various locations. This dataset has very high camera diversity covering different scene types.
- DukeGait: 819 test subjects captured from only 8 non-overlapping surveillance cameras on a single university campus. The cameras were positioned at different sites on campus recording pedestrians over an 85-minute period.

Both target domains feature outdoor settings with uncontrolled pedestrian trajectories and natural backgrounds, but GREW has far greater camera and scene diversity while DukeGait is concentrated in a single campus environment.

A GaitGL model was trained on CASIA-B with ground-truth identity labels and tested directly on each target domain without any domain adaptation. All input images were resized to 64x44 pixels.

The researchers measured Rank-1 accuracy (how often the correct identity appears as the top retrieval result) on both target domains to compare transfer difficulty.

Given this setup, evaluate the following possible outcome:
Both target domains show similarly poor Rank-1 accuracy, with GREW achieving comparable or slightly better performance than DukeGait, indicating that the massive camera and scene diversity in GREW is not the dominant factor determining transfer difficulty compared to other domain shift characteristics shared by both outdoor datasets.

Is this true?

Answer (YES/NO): NO